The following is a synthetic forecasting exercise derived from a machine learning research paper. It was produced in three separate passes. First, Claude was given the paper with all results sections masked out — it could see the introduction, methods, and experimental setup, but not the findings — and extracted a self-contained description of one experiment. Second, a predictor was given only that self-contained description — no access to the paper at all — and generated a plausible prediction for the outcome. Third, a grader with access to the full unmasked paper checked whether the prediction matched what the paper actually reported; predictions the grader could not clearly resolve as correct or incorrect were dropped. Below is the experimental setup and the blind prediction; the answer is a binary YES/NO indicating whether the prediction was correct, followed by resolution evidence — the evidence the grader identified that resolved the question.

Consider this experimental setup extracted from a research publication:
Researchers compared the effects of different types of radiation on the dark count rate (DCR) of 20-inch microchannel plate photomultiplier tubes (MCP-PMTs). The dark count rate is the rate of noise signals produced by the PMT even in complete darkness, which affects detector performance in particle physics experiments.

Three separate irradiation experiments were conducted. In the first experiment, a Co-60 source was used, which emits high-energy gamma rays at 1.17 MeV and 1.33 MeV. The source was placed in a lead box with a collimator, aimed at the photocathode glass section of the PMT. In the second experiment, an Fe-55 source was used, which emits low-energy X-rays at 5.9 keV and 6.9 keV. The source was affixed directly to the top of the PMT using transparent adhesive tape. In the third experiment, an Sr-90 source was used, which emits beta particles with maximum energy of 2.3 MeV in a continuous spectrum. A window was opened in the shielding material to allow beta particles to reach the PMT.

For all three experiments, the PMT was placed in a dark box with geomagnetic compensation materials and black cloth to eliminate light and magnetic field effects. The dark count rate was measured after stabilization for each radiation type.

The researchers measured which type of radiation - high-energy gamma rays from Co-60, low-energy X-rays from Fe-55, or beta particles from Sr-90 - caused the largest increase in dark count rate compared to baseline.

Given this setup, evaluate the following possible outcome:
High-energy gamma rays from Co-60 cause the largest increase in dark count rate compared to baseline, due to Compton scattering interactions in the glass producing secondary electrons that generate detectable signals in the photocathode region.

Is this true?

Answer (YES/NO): NO